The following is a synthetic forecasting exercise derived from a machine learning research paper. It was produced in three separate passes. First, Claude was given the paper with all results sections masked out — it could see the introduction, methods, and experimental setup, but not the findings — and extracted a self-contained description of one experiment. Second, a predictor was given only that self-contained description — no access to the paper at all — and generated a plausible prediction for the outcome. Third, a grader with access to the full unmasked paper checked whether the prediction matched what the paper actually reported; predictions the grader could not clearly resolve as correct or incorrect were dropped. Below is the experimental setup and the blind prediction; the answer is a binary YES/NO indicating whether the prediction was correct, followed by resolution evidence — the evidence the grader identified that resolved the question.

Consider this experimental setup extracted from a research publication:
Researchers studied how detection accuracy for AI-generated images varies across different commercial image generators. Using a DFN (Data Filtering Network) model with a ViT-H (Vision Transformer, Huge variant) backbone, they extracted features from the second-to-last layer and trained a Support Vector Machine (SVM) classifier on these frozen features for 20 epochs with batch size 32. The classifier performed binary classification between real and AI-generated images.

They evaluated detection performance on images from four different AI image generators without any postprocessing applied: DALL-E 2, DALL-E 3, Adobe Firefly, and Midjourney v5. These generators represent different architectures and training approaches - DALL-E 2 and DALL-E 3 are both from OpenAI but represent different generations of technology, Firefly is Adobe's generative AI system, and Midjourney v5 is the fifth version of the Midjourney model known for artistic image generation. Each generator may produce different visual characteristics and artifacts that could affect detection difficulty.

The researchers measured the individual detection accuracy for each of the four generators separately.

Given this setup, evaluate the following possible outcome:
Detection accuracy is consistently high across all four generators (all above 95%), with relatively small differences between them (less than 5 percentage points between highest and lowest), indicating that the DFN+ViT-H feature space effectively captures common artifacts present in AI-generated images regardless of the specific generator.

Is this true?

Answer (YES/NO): NO